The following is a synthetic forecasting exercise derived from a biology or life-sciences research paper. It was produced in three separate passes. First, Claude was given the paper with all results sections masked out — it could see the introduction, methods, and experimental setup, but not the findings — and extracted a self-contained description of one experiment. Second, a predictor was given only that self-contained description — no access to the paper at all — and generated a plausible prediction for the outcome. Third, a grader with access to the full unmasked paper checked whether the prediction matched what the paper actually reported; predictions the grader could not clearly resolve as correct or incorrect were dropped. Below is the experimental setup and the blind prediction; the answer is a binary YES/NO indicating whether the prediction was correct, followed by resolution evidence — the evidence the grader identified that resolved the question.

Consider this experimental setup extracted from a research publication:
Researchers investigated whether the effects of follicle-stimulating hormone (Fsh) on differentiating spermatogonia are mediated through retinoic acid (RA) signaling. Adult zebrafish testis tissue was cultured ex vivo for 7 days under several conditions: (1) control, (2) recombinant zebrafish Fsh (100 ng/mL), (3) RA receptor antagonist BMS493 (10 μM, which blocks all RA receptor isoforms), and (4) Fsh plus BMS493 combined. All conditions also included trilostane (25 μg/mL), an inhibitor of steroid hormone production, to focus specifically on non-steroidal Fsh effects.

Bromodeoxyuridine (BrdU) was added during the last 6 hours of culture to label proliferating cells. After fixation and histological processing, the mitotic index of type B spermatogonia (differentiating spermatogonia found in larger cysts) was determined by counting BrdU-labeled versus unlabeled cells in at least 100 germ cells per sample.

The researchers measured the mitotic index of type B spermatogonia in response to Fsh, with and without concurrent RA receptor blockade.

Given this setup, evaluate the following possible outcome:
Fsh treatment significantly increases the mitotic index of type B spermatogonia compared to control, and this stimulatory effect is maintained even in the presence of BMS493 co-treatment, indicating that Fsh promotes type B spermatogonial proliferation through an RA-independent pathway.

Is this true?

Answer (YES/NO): NO